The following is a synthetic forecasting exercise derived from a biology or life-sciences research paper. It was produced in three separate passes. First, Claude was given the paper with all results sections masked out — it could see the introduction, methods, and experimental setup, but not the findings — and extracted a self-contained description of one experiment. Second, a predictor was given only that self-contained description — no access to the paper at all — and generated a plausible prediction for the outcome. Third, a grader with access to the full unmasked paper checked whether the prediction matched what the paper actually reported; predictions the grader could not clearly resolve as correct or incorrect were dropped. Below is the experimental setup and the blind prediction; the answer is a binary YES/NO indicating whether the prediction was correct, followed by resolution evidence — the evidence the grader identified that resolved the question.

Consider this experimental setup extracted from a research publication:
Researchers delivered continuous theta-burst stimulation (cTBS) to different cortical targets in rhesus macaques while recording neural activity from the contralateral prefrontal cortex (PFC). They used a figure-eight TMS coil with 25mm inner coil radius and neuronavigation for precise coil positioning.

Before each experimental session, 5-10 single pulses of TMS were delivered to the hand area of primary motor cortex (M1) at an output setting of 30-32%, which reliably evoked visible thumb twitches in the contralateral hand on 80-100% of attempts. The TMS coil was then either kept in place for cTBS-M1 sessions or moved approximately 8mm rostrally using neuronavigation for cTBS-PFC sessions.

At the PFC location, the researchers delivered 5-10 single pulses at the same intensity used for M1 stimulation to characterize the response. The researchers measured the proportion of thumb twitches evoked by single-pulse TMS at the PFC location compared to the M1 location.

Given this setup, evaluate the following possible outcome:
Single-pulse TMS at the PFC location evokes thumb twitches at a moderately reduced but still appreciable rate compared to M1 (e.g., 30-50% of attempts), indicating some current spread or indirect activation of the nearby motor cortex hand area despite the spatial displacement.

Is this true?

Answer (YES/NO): NO